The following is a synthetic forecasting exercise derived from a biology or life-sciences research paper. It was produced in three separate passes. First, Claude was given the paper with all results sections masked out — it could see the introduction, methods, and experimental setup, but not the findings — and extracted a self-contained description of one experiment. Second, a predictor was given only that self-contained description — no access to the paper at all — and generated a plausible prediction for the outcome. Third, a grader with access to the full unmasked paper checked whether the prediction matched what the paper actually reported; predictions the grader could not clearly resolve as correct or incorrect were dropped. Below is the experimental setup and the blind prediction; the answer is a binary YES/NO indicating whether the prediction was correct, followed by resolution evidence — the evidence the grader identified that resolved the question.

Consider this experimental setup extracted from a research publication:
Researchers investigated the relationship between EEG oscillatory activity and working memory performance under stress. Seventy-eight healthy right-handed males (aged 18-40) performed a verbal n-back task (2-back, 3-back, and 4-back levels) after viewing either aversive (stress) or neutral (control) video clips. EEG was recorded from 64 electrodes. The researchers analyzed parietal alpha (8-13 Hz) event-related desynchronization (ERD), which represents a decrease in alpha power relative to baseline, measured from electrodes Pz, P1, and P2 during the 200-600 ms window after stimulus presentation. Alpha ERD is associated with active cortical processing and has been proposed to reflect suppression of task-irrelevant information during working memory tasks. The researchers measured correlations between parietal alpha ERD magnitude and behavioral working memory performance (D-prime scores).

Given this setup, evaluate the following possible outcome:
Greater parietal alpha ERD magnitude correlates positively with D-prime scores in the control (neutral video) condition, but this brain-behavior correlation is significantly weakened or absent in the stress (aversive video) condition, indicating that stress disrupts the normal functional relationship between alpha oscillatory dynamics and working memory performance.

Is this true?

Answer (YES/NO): NO